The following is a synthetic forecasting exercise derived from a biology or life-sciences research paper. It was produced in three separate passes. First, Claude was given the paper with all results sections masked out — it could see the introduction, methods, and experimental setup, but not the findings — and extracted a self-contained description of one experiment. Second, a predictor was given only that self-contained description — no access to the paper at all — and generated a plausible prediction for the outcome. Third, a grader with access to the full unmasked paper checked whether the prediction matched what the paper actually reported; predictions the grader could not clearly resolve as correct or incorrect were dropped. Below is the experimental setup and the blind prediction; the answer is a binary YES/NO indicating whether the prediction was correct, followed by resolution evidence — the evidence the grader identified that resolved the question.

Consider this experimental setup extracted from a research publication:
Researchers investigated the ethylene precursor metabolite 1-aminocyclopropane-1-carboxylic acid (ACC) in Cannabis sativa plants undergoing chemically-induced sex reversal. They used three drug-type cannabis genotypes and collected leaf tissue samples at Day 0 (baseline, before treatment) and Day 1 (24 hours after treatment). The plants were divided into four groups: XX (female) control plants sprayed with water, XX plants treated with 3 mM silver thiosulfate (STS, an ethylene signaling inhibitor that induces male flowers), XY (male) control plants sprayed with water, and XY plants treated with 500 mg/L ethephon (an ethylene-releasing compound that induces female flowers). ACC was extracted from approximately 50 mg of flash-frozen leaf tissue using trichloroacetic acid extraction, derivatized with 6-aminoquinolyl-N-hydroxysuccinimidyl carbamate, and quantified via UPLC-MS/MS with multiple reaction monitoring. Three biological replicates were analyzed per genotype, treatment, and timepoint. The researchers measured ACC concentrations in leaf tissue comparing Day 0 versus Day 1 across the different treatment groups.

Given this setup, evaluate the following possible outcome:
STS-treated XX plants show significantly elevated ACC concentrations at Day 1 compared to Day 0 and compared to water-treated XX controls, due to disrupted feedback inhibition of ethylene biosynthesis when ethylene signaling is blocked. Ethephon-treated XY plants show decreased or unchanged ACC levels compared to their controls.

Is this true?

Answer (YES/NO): NO